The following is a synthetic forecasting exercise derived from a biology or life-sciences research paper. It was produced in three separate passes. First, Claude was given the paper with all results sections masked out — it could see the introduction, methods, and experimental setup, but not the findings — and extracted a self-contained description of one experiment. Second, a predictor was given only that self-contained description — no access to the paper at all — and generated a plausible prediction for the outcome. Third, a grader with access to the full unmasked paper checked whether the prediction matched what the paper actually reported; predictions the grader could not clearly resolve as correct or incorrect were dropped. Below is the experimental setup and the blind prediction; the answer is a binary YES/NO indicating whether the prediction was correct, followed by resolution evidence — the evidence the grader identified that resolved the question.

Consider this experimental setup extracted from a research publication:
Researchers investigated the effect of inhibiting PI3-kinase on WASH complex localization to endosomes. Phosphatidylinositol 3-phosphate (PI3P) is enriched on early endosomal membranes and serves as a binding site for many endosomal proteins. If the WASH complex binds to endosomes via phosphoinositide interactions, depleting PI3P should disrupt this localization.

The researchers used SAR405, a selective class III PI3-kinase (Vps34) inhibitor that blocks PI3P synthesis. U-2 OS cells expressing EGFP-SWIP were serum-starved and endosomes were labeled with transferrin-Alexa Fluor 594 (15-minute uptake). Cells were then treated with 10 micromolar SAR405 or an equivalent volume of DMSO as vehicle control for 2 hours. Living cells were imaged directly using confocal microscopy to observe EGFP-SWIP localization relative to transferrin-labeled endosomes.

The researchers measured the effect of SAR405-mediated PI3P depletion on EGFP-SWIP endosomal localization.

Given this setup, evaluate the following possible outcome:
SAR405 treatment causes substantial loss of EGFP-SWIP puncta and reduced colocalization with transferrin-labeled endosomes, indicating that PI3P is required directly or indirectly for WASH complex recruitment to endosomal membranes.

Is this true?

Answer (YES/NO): YES